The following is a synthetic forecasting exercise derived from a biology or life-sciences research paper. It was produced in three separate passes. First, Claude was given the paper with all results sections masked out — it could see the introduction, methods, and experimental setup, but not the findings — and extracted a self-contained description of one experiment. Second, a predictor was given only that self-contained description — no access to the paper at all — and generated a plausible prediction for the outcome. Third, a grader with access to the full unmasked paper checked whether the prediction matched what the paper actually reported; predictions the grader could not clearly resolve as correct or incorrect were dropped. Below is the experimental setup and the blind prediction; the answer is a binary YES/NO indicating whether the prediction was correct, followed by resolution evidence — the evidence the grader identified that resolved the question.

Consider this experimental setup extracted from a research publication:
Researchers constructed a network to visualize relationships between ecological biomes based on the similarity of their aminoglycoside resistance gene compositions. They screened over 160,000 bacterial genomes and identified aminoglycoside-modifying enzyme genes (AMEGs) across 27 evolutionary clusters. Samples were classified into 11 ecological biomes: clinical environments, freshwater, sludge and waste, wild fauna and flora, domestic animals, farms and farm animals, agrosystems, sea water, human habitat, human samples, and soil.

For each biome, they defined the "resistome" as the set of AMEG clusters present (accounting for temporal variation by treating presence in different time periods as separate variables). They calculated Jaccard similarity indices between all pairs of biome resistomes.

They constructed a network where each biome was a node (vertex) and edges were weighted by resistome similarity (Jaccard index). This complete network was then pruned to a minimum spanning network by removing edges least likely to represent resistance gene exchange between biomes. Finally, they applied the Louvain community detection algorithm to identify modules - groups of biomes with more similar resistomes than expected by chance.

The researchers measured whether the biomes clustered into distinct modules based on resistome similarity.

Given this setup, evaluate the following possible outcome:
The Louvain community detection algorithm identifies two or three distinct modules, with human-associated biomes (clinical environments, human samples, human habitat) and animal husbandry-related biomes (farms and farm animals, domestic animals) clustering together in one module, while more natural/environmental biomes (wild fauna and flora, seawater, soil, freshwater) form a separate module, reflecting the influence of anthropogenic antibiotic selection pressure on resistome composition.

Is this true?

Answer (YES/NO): NO